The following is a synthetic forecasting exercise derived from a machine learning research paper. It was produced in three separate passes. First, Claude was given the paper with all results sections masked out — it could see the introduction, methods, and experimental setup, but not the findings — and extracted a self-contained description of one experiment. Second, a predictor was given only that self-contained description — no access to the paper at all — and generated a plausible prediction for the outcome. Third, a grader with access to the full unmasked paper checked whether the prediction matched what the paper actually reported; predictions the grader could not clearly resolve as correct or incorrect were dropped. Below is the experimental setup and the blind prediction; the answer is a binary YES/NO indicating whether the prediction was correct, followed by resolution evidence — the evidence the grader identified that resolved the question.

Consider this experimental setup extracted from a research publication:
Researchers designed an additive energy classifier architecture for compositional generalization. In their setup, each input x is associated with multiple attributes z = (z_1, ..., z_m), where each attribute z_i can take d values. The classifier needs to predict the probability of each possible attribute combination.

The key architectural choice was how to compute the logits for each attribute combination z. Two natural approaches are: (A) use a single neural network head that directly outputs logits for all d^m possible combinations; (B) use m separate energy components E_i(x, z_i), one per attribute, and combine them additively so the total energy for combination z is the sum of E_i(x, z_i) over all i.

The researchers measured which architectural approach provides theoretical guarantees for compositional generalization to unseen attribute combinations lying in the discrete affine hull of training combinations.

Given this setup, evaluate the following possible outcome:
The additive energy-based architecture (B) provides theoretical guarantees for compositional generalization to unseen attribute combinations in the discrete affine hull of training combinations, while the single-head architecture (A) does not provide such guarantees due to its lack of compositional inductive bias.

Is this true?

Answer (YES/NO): YES